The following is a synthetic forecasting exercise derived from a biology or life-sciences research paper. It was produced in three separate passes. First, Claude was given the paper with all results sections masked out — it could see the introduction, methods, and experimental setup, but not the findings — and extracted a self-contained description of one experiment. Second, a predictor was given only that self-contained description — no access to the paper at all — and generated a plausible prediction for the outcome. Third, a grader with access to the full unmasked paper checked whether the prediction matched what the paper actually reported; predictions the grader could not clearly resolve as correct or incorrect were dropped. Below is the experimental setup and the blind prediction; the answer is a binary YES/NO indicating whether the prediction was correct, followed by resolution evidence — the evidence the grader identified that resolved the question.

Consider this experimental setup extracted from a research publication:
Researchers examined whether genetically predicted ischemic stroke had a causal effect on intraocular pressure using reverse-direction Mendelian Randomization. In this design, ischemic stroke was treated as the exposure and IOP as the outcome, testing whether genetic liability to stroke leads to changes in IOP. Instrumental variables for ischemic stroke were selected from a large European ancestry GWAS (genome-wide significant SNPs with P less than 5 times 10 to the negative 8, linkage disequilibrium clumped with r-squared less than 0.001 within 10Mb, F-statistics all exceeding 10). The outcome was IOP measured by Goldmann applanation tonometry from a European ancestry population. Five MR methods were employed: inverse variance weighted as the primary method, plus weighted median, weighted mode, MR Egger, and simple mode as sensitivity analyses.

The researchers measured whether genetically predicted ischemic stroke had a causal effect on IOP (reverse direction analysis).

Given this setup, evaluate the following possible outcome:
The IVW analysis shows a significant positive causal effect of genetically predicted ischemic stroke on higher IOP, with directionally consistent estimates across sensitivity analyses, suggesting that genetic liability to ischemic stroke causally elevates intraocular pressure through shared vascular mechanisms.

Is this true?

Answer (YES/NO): NO